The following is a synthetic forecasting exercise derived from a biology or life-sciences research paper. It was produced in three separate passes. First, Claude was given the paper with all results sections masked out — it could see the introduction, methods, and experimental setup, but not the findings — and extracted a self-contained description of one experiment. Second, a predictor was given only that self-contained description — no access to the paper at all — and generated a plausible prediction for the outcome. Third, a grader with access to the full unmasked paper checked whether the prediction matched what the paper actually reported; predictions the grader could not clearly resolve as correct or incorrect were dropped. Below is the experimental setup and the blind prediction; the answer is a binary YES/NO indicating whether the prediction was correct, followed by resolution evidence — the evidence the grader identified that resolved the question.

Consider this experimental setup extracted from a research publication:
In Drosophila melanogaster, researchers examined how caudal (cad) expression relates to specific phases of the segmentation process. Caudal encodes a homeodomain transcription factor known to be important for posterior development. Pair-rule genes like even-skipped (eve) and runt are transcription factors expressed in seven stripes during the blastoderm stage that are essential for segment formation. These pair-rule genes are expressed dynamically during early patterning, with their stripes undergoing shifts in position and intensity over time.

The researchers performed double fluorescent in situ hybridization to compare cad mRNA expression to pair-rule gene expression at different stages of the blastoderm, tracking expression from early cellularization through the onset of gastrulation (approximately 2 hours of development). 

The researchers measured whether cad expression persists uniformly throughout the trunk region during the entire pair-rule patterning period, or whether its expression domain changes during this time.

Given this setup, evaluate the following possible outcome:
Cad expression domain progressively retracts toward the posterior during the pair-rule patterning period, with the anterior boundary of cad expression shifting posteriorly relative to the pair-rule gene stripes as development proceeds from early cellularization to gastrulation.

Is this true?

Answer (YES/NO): YES